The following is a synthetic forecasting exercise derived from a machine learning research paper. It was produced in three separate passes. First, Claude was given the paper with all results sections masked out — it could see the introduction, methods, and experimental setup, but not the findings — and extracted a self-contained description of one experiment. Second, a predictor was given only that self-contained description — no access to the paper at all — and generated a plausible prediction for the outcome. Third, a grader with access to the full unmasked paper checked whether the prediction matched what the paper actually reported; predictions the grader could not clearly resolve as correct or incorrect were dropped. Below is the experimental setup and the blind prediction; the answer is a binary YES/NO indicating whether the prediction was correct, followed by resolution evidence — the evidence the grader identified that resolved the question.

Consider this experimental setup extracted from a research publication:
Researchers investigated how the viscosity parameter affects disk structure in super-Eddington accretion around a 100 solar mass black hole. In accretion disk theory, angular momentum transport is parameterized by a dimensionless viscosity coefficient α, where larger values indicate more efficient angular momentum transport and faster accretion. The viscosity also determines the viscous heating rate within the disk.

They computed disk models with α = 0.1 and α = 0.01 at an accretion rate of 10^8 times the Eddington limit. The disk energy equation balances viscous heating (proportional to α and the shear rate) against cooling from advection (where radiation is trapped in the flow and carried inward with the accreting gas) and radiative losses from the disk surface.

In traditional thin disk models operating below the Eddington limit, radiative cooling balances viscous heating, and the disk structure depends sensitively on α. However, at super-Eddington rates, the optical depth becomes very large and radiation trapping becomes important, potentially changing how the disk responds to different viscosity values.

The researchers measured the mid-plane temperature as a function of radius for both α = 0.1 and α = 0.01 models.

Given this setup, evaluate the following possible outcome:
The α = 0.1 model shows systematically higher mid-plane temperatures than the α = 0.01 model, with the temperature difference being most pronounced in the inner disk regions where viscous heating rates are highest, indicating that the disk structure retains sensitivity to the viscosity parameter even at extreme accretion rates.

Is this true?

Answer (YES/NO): NO